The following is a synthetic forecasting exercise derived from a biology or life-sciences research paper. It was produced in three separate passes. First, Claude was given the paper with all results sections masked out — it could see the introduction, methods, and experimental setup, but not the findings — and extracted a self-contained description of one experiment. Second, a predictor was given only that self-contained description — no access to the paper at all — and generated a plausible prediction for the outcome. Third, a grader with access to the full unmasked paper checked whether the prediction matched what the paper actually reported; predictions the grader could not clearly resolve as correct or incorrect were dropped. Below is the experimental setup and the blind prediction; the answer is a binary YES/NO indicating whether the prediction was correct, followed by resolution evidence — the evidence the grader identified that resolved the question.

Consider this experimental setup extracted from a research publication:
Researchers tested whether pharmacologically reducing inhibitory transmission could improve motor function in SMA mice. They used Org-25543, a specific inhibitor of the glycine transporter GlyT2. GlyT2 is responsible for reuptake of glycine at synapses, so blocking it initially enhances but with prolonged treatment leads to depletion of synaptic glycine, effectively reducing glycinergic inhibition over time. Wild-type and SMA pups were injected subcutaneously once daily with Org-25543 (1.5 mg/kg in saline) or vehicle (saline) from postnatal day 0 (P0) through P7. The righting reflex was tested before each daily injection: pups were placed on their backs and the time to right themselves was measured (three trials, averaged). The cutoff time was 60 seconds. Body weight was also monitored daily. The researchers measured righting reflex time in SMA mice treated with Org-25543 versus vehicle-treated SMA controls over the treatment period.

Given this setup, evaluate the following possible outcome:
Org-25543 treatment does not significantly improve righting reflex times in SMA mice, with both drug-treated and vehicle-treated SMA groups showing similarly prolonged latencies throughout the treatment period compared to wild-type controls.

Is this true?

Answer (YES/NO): NO